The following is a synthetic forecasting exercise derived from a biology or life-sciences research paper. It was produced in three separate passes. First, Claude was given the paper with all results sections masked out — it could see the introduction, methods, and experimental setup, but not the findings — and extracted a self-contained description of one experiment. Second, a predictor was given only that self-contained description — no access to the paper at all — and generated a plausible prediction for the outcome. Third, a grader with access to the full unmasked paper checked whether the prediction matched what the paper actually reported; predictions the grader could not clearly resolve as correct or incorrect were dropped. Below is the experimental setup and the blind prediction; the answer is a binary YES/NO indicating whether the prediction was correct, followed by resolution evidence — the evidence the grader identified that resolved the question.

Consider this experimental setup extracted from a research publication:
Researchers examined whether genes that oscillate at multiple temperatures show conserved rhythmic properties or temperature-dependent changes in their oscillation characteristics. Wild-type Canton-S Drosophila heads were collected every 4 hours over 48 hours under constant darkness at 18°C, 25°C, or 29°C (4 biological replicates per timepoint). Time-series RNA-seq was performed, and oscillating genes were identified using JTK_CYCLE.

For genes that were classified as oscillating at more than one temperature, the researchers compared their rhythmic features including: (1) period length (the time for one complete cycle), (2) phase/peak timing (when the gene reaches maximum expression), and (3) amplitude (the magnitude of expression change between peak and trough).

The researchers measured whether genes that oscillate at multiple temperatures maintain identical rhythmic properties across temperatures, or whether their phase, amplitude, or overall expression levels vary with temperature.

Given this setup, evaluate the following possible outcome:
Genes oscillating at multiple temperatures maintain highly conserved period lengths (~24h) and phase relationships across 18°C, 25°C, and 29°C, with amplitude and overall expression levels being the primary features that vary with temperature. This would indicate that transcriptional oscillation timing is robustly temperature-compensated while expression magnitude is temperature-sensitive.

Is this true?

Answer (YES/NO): NO